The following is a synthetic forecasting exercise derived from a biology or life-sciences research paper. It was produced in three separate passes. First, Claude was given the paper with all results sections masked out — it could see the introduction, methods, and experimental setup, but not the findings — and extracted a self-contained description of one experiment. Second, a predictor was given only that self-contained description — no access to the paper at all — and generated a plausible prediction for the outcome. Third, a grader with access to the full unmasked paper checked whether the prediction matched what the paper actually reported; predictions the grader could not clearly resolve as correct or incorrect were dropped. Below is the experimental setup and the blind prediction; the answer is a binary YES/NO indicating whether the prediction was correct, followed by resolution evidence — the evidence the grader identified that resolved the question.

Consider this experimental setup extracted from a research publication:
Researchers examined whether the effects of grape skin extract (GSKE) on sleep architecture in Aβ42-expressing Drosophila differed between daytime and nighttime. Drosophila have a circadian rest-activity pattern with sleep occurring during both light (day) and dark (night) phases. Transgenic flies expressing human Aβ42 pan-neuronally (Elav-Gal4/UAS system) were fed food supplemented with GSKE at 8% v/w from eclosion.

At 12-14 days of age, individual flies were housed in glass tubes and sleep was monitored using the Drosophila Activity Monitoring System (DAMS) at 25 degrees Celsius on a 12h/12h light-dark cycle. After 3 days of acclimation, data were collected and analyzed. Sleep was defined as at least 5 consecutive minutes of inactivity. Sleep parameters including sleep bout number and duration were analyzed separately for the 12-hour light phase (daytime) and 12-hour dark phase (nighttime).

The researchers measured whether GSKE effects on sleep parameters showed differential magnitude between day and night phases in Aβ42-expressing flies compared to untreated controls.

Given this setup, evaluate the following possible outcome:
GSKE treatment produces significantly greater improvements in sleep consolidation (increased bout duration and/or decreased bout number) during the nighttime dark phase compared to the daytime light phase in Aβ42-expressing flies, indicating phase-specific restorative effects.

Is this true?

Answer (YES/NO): YES